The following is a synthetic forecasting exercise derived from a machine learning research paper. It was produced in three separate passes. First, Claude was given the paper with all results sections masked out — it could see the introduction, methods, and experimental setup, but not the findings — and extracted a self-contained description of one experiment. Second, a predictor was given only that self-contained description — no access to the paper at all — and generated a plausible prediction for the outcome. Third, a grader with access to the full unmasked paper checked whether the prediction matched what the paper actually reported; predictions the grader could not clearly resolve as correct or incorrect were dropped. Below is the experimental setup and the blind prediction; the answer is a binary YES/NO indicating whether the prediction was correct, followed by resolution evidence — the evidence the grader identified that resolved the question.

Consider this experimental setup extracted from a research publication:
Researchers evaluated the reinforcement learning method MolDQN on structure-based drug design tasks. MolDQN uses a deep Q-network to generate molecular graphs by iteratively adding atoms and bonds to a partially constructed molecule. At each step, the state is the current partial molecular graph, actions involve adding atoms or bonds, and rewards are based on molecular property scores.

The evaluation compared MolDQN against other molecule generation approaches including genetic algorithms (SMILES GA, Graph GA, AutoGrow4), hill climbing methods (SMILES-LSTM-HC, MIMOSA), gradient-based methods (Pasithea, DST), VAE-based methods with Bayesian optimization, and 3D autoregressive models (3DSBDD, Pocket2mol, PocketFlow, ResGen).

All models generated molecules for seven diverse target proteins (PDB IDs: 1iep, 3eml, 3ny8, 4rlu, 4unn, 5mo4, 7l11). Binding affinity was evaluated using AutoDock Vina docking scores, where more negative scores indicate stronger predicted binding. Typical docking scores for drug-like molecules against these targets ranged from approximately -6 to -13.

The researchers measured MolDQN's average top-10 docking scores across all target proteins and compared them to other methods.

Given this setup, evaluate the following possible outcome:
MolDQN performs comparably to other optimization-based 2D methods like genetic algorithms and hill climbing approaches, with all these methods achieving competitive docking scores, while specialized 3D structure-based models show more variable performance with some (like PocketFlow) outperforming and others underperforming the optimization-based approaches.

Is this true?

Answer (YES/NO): NO